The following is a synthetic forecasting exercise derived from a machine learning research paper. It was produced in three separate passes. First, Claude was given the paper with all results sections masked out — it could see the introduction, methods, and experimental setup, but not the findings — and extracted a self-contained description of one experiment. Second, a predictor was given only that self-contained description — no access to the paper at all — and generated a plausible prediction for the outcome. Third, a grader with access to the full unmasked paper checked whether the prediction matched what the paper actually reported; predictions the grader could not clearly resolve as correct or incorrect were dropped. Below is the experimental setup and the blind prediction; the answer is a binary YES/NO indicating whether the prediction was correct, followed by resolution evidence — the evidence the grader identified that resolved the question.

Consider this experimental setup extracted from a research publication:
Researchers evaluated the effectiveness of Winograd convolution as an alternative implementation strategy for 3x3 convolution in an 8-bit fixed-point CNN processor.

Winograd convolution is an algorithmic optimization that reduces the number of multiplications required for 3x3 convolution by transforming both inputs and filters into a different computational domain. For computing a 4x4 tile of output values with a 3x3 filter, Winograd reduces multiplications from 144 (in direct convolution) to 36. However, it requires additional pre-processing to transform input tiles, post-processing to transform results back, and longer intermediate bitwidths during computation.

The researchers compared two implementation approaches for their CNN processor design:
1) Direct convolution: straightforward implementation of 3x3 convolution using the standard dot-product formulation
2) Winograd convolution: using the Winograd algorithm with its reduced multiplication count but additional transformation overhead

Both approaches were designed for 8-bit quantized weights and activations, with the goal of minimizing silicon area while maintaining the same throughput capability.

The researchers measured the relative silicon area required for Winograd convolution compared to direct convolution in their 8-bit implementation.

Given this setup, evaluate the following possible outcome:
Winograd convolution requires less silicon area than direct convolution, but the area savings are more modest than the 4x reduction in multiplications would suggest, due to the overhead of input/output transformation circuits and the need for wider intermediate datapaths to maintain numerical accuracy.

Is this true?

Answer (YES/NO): NO